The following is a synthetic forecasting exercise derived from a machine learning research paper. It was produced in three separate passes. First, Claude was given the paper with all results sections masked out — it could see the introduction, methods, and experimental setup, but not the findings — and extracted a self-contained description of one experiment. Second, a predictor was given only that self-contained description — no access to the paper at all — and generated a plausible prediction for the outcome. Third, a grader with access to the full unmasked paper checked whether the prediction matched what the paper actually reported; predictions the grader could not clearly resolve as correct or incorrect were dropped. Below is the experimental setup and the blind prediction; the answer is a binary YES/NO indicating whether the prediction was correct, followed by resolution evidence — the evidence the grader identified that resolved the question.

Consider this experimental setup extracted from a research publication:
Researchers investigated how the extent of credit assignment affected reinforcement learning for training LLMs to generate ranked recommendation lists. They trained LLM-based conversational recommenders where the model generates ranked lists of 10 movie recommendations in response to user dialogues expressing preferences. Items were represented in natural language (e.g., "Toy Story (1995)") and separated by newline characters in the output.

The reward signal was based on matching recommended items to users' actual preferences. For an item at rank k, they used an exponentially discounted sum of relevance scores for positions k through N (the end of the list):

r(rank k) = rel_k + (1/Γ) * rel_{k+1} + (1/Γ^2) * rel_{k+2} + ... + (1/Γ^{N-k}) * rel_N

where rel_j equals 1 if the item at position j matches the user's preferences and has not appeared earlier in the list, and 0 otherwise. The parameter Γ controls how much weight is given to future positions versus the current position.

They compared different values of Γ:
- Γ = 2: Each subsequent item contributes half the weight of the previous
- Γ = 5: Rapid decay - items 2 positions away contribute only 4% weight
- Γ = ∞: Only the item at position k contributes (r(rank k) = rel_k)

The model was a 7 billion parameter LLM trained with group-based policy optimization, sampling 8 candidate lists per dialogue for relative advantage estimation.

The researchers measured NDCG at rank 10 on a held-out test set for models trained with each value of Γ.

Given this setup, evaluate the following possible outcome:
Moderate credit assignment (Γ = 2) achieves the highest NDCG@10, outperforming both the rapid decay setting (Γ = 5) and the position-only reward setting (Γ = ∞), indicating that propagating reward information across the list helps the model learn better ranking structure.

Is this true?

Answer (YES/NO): NO